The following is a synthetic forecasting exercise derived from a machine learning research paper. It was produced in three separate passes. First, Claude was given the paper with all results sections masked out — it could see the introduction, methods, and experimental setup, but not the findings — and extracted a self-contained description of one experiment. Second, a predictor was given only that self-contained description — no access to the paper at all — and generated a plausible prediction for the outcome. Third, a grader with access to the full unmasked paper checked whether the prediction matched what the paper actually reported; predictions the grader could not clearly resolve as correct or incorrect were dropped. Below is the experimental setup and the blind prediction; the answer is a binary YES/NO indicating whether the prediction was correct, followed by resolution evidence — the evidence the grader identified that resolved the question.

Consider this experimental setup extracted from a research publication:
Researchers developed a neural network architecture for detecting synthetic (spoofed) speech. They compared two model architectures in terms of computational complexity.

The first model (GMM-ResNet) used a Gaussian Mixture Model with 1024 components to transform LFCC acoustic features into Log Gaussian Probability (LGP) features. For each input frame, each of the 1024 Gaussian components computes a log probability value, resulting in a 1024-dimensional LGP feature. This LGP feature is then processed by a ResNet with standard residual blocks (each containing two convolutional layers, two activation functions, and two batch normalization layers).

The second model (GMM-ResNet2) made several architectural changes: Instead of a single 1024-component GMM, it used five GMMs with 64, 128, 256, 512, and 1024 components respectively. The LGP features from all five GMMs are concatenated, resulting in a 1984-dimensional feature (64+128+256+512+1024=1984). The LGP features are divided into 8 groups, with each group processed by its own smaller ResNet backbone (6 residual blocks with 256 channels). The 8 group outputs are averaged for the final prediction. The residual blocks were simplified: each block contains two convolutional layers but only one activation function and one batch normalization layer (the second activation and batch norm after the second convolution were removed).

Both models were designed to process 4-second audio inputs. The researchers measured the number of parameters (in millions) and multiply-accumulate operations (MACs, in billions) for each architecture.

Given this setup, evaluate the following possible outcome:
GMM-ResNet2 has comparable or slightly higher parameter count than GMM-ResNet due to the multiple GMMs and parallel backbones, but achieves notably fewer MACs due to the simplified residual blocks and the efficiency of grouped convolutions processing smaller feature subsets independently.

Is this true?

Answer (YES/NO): NO